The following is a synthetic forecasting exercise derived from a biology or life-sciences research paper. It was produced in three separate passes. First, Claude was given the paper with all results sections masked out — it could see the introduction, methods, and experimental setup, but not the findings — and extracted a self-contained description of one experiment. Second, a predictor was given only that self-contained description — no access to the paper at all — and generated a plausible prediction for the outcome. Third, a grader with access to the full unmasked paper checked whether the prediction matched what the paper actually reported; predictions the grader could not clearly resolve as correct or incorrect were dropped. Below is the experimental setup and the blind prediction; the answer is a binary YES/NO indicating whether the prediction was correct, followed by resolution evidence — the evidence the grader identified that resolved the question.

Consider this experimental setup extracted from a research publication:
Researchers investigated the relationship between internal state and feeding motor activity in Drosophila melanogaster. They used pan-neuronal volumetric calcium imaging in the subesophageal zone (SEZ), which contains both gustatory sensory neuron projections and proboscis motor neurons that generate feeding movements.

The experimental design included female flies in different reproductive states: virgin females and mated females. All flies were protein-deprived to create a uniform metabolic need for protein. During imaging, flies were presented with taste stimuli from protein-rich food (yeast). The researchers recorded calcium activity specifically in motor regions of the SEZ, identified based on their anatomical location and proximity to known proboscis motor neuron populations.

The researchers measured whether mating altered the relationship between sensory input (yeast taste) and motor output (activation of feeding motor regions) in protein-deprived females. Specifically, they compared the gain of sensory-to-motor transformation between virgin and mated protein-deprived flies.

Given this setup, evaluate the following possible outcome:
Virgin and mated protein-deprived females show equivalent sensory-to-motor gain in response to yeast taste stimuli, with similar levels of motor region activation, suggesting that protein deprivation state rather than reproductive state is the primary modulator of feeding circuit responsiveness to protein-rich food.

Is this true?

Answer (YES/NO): NO